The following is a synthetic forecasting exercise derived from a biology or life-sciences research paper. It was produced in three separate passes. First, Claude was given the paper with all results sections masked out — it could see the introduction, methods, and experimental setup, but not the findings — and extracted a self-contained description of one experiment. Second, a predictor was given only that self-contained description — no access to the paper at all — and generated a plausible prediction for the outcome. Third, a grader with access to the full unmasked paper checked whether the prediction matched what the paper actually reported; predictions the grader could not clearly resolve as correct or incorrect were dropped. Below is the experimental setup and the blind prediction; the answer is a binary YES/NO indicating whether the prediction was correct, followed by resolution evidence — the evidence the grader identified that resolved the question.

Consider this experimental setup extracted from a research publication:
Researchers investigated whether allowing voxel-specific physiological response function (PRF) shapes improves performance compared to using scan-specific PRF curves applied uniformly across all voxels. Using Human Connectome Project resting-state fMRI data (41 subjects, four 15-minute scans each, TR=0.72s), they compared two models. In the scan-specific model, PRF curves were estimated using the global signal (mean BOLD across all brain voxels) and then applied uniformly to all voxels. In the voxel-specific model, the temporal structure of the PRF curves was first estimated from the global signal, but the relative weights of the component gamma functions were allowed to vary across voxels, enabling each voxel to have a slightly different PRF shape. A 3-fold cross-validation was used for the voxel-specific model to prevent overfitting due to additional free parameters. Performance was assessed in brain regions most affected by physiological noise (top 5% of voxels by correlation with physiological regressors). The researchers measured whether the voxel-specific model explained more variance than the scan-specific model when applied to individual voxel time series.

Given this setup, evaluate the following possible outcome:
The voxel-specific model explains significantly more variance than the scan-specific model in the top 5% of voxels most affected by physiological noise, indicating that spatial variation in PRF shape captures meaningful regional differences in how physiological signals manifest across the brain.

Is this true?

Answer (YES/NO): NO